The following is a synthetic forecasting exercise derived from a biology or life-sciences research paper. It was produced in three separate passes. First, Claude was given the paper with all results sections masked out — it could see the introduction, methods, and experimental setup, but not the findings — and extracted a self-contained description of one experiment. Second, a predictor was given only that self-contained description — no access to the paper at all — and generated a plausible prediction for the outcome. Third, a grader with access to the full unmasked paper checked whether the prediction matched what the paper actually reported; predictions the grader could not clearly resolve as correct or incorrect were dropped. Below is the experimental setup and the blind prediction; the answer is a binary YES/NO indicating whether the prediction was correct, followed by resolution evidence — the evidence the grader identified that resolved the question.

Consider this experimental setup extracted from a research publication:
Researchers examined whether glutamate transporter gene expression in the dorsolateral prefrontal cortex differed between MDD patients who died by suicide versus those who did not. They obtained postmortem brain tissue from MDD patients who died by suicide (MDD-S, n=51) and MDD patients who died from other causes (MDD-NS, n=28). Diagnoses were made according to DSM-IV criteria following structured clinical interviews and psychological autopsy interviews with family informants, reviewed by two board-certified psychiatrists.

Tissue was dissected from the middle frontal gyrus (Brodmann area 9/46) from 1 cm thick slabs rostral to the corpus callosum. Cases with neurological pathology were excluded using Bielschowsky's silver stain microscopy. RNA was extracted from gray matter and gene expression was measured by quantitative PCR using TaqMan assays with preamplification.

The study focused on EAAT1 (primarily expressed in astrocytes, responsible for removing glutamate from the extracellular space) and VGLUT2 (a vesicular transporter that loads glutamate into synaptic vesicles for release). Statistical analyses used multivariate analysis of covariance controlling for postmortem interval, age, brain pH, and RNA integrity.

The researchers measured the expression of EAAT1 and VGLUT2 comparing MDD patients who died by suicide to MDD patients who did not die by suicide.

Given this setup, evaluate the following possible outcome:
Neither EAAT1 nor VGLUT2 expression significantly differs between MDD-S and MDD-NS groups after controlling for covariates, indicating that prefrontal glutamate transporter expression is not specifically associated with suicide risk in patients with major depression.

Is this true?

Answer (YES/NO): NO